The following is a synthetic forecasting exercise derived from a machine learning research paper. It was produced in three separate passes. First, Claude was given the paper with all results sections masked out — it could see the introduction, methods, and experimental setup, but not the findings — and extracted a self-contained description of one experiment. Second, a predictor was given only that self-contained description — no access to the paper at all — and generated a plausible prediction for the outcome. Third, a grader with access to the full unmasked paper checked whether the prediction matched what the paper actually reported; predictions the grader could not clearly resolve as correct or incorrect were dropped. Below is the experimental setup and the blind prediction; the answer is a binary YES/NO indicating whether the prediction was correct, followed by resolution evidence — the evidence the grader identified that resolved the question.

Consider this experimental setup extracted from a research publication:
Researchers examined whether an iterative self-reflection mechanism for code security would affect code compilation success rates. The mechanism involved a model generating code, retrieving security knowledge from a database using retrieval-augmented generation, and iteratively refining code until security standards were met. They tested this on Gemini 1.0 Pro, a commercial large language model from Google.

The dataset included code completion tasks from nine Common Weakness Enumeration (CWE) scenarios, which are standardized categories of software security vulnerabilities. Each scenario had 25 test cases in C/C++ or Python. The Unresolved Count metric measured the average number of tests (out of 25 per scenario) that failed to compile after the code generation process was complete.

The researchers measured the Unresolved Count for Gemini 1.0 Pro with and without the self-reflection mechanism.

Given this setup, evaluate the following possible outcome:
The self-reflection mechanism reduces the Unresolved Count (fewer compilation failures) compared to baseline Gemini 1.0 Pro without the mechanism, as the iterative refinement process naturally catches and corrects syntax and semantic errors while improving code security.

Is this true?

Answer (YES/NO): NO